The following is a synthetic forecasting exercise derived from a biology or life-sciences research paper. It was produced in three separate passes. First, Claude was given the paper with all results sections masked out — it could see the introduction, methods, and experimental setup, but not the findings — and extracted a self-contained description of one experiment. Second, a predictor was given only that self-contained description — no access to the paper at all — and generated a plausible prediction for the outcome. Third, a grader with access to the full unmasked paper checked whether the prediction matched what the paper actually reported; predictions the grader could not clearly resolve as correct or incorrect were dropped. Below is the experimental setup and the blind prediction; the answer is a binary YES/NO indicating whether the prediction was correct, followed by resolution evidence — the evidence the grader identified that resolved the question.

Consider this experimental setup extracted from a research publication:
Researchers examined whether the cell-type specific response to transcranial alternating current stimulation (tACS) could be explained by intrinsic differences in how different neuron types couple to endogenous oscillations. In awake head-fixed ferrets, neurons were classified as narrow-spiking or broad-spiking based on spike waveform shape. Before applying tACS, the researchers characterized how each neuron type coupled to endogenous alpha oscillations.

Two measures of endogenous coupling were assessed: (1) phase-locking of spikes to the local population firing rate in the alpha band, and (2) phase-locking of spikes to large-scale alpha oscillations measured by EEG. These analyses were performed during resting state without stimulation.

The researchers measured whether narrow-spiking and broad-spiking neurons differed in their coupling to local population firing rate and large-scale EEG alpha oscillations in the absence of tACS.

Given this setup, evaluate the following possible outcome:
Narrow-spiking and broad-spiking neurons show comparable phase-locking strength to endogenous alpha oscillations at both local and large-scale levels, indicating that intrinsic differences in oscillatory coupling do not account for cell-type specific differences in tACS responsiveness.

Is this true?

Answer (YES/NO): NO